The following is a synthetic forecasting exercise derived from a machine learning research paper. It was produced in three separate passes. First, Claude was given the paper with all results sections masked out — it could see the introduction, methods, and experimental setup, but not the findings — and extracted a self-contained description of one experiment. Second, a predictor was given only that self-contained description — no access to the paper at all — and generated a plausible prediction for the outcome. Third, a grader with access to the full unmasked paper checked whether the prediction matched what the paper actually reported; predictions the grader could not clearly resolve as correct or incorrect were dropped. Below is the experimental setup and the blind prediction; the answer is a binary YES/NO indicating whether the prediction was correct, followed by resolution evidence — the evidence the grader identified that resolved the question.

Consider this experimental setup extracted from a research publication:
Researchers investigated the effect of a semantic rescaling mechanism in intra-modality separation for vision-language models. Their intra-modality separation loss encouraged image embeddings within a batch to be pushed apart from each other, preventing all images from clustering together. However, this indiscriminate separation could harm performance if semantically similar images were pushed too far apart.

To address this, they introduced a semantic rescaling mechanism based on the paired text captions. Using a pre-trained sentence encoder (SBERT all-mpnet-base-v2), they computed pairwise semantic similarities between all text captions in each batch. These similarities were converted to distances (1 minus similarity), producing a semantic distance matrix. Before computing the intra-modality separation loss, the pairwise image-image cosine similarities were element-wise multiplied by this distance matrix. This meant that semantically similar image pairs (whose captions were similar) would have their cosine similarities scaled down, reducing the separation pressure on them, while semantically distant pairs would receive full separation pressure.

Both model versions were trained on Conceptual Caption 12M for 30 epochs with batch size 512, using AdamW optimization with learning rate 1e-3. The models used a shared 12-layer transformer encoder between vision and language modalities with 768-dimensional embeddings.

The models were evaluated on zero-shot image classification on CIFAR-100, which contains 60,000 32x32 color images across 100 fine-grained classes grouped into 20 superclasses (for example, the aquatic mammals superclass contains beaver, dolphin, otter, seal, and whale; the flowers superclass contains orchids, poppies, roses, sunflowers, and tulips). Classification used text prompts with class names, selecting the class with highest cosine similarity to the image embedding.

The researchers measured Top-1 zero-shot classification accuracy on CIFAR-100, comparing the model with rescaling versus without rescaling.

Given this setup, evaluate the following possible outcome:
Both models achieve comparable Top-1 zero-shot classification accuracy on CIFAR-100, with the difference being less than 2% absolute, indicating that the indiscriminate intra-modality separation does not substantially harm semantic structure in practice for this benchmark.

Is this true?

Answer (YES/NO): NO